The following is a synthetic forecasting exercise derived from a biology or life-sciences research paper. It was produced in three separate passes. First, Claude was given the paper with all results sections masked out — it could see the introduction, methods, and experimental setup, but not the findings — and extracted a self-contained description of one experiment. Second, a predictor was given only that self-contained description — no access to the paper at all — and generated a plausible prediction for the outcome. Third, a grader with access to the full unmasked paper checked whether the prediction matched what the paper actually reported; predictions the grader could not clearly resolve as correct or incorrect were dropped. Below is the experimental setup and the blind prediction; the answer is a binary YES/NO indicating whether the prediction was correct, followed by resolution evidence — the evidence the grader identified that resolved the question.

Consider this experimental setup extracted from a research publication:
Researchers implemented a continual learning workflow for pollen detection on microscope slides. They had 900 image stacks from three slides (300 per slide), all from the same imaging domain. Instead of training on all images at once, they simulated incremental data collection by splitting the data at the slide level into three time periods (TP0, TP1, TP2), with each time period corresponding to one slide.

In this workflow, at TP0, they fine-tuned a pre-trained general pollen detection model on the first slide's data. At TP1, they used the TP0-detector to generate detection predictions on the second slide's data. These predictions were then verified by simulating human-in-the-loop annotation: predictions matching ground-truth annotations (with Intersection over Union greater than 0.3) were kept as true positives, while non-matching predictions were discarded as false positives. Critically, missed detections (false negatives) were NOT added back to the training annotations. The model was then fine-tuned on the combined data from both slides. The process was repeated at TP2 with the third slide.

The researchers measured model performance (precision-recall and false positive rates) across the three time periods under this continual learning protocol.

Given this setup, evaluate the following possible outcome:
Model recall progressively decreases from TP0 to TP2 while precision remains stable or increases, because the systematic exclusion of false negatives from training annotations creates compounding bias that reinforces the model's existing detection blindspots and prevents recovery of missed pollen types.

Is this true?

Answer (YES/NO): NO